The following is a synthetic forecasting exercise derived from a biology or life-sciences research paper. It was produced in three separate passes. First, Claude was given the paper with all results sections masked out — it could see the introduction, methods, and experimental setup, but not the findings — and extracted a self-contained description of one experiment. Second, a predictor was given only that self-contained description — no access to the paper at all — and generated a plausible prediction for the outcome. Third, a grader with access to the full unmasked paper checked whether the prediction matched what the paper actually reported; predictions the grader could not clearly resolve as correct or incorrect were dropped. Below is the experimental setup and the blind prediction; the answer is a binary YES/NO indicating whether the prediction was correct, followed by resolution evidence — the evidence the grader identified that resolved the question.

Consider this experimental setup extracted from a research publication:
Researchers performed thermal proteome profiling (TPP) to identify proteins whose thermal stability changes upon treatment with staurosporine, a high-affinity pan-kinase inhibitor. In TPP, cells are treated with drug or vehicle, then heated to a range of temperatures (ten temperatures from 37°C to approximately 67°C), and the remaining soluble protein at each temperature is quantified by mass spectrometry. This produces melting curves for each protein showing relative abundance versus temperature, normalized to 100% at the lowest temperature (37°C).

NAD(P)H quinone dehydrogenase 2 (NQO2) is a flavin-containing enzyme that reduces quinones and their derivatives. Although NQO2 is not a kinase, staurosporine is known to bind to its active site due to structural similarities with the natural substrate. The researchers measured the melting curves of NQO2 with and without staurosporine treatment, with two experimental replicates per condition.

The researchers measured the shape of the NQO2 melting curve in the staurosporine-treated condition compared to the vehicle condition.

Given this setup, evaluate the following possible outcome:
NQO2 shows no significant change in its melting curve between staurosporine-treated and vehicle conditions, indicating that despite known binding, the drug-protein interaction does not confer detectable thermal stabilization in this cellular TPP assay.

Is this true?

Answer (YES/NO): NO